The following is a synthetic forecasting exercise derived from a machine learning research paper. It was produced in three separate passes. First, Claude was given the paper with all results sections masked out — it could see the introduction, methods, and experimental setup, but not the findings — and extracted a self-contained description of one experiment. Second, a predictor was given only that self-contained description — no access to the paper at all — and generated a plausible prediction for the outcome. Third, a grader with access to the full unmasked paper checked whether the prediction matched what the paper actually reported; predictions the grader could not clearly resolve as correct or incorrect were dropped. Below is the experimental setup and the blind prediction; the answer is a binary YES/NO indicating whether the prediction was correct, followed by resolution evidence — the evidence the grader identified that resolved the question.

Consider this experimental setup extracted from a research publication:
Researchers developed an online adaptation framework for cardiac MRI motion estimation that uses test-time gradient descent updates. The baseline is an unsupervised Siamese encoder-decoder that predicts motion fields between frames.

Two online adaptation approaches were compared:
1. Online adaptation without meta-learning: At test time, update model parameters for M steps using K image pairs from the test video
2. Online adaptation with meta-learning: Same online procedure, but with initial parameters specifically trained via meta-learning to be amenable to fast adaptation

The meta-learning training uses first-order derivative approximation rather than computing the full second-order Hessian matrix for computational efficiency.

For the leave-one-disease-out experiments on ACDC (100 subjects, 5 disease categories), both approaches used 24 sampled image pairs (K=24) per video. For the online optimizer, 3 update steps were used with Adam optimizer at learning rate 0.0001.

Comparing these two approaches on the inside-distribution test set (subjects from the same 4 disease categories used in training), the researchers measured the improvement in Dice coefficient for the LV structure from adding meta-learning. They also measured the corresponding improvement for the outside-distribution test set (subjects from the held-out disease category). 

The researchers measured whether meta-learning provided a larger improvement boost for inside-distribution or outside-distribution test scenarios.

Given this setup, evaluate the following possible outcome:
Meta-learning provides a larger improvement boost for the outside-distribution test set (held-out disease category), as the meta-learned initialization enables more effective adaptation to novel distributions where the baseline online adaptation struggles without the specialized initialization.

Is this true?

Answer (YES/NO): NO